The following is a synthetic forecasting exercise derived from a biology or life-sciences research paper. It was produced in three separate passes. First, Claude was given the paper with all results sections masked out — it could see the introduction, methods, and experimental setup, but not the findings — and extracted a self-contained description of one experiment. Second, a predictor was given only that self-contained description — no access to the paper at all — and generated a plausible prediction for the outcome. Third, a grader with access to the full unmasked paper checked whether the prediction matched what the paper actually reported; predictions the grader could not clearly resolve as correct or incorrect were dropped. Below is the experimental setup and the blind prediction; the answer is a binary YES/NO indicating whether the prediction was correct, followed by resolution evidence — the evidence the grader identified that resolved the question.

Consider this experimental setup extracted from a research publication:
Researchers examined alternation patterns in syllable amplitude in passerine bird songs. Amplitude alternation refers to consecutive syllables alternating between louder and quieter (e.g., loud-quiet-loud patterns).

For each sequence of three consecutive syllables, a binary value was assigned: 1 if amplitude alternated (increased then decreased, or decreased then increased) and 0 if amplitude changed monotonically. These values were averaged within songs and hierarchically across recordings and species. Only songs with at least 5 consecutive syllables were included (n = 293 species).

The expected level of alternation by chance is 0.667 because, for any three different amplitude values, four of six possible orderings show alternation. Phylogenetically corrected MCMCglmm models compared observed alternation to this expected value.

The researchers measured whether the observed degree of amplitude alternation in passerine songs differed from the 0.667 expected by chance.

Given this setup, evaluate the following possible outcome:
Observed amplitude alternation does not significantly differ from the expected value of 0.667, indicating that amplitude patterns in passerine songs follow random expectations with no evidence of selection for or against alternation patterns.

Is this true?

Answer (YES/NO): NO